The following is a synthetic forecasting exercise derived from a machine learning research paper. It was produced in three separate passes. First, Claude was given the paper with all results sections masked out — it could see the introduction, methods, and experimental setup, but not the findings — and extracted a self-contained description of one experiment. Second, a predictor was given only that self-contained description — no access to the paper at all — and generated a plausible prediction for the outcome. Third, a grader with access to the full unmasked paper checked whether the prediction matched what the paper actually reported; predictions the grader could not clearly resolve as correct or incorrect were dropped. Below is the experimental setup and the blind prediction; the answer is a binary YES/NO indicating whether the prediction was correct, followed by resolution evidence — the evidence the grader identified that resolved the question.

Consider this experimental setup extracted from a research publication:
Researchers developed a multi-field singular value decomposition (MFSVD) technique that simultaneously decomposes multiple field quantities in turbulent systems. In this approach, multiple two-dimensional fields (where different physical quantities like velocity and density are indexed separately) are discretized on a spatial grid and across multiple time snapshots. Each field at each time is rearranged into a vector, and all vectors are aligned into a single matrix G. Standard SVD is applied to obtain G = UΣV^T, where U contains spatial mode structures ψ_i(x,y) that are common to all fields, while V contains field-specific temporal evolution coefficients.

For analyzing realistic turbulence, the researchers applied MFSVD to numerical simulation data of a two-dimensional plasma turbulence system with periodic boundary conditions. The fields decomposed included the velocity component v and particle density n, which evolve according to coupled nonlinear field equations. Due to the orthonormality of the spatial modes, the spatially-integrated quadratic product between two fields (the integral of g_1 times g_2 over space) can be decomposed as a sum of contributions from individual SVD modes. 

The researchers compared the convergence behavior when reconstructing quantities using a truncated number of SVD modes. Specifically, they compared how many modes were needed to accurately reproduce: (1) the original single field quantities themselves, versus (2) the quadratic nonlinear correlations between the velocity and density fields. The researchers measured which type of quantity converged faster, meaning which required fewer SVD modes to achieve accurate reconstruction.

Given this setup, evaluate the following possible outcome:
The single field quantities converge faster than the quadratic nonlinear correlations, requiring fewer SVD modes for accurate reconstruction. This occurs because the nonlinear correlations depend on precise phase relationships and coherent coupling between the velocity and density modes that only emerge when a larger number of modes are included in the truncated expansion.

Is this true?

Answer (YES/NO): NO